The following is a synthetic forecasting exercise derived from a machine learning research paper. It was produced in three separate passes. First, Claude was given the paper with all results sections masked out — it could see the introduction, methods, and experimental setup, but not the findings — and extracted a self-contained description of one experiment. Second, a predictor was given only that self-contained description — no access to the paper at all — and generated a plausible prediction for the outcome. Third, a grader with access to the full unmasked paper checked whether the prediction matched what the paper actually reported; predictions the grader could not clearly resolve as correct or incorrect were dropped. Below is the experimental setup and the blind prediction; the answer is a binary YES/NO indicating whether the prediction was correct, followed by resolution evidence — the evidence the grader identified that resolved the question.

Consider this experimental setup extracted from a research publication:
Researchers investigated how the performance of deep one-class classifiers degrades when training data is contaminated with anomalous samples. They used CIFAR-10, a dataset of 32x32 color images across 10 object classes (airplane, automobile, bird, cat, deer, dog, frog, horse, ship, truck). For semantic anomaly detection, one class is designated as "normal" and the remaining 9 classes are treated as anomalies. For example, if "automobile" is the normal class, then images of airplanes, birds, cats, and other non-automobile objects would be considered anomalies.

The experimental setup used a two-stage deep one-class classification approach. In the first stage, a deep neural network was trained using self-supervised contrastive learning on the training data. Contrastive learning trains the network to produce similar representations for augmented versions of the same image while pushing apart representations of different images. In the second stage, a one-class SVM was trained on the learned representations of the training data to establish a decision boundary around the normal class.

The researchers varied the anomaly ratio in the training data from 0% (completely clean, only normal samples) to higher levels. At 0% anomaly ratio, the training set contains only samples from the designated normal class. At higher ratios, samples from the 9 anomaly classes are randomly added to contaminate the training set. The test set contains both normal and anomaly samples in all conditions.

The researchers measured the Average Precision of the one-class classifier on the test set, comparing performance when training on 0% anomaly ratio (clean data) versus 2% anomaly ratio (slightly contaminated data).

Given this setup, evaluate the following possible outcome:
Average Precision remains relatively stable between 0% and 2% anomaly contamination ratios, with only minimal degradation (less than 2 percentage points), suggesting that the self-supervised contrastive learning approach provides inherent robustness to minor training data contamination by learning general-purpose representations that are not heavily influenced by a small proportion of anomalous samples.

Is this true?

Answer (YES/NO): NO